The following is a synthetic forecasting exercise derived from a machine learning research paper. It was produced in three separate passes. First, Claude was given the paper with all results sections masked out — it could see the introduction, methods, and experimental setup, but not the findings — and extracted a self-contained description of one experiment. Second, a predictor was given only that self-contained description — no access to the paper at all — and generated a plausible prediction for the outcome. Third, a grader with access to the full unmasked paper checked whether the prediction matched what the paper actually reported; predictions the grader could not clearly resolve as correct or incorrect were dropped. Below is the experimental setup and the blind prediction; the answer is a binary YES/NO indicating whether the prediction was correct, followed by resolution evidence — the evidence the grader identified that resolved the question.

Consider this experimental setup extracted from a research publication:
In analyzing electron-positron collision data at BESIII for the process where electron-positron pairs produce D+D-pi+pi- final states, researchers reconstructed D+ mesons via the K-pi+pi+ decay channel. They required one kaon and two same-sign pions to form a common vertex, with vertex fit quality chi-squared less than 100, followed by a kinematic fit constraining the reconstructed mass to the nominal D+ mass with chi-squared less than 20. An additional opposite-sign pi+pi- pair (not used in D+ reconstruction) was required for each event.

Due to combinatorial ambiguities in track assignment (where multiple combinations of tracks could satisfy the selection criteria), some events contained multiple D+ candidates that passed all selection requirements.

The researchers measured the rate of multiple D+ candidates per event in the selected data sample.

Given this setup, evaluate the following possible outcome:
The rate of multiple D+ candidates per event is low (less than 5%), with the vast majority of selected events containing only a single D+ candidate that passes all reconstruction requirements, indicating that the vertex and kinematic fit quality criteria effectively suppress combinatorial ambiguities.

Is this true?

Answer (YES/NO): NO